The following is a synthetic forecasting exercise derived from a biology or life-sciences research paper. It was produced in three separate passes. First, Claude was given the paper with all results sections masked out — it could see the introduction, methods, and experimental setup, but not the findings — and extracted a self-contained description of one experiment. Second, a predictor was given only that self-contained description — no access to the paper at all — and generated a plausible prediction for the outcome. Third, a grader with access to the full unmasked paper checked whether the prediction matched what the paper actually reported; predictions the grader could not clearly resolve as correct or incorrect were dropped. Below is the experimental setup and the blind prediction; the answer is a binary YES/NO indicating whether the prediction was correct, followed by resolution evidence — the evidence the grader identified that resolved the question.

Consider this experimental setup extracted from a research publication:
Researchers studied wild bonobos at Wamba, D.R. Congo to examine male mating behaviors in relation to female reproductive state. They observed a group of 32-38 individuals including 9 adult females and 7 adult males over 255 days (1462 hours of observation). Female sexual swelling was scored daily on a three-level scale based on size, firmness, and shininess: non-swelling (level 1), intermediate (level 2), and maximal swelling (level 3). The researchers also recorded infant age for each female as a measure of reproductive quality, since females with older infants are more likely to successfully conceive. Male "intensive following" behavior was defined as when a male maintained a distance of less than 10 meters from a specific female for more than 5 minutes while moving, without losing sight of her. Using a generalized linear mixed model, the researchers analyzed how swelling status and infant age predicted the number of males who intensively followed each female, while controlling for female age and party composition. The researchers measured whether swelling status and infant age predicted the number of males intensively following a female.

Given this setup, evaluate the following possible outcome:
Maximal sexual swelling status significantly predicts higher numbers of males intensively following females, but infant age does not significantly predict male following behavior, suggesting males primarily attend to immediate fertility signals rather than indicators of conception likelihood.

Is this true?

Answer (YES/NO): NO